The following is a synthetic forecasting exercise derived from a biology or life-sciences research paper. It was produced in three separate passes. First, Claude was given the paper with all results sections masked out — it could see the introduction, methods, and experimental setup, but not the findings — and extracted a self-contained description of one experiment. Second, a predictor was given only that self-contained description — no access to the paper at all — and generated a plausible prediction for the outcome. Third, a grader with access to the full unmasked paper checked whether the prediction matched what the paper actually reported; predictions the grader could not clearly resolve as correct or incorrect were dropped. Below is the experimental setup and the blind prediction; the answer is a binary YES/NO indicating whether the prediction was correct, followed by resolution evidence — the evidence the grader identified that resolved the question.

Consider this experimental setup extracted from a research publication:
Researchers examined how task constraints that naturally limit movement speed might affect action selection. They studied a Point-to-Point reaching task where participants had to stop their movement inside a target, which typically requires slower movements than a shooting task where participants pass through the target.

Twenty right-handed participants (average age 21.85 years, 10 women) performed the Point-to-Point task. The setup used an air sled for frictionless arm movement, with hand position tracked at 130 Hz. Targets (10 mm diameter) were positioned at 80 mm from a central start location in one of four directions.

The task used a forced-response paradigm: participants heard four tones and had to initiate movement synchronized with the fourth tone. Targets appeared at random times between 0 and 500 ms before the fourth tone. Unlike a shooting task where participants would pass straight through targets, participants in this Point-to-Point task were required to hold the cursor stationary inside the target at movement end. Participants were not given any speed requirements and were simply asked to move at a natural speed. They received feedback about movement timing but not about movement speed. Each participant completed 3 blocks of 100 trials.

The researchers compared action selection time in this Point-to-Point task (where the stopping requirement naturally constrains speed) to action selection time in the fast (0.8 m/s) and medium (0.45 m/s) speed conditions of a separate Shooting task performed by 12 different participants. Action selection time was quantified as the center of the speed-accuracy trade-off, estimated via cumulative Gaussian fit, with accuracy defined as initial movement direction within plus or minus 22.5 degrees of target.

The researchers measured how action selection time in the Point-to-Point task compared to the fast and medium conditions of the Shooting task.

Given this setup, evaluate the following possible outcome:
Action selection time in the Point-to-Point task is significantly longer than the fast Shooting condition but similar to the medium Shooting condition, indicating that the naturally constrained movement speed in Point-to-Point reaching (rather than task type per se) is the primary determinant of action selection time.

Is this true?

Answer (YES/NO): NO